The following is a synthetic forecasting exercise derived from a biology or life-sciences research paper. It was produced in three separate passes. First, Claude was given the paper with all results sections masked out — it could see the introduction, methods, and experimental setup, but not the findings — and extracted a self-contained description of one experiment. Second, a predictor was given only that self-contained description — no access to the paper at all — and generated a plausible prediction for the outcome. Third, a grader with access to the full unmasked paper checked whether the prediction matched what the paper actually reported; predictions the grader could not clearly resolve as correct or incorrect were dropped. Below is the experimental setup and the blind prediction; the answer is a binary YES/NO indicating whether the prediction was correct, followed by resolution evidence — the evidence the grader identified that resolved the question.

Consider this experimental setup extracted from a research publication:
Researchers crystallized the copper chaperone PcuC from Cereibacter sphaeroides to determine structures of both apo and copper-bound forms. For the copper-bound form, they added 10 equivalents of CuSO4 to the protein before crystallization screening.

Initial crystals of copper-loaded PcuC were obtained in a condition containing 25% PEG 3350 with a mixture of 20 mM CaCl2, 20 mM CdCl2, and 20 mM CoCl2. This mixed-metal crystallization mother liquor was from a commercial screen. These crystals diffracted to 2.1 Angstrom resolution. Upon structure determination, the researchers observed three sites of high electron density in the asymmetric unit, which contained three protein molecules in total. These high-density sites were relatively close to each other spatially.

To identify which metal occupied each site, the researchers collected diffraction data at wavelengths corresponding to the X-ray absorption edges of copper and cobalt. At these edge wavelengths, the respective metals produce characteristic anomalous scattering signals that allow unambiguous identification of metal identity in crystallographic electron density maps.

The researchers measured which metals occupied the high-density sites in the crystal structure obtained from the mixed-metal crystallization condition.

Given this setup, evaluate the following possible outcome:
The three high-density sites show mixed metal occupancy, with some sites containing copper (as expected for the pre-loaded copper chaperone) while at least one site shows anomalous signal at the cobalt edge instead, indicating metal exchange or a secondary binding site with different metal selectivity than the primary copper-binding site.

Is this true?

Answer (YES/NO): NO